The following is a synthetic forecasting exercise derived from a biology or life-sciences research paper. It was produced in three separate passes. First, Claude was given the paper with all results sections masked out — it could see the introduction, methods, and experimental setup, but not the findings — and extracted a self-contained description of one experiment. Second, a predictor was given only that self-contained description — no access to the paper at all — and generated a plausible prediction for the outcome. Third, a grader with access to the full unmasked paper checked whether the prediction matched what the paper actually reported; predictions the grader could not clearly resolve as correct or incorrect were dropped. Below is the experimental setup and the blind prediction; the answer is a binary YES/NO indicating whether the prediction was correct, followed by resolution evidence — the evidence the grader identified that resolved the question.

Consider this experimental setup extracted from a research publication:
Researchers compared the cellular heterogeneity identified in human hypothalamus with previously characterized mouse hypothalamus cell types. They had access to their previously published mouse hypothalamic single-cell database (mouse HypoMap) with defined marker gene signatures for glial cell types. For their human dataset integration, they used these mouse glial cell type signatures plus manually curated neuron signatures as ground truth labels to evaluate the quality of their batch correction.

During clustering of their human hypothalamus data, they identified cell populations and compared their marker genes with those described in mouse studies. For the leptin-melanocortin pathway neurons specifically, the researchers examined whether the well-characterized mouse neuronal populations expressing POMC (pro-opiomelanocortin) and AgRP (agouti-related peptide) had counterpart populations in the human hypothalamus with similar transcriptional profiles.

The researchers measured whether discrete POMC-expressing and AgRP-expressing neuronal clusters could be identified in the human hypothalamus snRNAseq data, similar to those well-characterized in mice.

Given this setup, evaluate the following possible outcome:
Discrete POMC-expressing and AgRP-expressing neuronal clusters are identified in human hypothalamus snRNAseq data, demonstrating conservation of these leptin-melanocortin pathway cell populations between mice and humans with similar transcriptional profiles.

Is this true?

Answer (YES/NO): NO